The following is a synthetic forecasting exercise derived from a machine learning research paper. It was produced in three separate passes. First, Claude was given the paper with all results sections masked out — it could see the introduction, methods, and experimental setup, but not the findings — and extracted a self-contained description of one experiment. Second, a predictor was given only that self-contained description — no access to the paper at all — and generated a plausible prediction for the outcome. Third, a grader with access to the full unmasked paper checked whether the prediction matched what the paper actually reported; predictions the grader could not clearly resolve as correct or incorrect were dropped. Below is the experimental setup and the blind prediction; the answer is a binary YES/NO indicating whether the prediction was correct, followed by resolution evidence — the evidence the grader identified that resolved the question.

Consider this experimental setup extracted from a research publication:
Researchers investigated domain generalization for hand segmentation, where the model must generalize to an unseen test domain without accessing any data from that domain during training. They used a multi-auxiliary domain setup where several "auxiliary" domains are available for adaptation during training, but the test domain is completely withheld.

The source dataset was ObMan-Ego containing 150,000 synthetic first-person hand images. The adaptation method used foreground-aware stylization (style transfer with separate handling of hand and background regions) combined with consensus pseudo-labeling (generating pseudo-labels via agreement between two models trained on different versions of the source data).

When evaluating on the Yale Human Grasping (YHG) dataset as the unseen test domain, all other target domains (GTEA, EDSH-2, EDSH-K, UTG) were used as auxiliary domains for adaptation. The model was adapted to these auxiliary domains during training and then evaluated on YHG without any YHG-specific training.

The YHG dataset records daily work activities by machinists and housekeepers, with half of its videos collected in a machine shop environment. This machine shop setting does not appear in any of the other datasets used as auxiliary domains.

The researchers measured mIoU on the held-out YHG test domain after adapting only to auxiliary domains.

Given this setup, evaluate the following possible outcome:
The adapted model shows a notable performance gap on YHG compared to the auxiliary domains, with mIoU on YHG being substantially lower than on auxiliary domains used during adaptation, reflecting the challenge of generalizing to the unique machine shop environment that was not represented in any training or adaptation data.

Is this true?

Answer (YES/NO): YES